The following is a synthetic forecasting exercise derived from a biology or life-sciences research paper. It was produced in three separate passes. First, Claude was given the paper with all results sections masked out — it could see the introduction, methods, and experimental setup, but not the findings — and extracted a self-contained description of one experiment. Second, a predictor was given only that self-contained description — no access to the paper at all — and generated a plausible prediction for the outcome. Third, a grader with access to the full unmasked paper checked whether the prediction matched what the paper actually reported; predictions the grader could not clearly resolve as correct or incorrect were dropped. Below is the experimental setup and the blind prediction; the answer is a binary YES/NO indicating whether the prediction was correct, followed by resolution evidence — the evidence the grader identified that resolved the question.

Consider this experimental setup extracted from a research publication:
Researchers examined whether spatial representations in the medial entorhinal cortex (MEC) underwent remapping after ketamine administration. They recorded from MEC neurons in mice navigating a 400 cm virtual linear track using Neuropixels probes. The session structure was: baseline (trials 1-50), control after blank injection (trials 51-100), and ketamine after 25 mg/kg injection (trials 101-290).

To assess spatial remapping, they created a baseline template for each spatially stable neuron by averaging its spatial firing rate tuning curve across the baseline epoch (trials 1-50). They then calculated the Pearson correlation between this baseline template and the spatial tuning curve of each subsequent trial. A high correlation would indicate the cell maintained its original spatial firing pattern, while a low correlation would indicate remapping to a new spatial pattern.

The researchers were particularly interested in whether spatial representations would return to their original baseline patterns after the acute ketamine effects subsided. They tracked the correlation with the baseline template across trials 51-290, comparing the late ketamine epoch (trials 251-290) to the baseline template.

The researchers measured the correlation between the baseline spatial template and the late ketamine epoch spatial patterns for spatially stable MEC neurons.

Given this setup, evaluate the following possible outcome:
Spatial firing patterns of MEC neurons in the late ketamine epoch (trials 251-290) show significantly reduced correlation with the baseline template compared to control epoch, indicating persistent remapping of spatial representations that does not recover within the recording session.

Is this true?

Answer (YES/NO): YES